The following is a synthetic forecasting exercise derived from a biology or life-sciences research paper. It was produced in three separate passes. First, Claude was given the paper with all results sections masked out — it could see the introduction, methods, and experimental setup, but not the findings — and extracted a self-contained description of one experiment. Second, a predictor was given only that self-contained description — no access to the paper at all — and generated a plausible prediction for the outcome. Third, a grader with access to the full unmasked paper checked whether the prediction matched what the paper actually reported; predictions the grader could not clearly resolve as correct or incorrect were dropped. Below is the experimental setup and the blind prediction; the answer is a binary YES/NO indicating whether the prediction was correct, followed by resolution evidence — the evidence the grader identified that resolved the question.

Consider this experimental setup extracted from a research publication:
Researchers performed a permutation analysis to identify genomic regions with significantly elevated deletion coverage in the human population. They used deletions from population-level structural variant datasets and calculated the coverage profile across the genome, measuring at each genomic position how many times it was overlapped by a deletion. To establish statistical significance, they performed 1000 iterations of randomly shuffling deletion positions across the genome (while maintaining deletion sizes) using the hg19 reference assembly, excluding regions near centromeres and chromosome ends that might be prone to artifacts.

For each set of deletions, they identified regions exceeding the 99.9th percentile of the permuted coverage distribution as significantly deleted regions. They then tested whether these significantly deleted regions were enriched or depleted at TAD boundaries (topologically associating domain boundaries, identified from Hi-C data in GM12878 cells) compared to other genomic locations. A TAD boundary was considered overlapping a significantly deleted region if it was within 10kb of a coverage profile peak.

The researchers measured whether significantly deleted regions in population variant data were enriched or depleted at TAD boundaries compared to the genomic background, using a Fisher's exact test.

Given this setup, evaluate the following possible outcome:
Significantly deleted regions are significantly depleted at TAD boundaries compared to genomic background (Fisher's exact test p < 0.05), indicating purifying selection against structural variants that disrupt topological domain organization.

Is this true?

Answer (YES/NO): NO